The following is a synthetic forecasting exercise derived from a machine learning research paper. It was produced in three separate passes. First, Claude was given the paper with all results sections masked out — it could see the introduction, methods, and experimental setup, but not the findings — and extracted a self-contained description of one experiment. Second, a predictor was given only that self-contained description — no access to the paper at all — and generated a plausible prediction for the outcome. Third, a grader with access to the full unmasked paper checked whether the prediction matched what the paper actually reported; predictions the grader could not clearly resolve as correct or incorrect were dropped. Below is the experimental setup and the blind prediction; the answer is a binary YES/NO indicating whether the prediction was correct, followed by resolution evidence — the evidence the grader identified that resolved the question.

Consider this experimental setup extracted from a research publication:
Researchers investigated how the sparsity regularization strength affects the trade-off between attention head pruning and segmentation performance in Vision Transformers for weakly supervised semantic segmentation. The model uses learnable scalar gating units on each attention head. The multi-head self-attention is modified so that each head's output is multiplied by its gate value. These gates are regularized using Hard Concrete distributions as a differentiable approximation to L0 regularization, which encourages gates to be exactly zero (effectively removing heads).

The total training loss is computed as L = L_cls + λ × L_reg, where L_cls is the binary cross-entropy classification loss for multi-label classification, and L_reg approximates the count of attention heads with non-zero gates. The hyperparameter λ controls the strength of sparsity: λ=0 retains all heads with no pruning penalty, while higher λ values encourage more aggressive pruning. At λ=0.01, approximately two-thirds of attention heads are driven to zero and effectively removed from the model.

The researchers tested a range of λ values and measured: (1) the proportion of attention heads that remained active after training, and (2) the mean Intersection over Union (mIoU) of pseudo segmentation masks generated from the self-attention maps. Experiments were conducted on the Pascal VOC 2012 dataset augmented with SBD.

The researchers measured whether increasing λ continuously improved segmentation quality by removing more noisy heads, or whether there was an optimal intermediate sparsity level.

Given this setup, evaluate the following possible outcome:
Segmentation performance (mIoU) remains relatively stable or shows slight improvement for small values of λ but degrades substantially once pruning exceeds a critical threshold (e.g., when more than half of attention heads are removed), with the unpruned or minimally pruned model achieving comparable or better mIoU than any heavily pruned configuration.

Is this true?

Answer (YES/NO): NO